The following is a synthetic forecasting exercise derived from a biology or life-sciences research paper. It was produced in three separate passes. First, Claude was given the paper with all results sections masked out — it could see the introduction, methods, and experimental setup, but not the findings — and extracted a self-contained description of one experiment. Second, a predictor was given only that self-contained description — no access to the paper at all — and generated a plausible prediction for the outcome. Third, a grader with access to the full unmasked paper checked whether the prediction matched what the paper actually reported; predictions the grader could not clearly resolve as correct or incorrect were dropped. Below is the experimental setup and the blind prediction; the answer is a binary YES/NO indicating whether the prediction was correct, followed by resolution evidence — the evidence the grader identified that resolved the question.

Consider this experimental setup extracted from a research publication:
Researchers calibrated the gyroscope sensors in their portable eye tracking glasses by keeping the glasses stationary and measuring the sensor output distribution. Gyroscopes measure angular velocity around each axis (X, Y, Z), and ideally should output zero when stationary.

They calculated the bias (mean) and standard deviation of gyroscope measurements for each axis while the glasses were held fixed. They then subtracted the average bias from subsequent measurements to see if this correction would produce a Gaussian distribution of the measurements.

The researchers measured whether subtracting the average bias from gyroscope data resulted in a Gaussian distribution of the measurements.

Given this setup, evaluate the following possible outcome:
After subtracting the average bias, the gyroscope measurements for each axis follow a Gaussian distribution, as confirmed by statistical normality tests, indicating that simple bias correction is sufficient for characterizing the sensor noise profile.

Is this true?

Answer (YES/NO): NO